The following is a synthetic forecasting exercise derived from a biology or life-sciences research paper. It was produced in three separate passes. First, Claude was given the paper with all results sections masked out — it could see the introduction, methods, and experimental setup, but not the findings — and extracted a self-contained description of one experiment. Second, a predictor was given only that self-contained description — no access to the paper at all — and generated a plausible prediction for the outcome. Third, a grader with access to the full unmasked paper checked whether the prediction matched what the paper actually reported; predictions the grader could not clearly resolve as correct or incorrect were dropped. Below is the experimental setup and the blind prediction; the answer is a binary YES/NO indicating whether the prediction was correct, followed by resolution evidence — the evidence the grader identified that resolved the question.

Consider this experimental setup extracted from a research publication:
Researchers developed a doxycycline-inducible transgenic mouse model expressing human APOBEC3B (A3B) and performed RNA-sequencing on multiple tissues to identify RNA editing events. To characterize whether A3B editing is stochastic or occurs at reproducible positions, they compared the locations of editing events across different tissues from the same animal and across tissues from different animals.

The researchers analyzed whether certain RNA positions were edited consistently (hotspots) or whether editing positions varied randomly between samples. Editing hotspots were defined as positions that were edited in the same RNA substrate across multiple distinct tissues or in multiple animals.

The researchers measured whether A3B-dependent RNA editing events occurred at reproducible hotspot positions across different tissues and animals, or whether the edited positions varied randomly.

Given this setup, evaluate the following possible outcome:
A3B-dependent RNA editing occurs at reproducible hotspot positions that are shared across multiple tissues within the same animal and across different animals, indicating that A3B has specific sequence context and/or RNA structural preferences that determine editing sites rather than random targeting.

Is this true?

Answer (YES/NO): YES